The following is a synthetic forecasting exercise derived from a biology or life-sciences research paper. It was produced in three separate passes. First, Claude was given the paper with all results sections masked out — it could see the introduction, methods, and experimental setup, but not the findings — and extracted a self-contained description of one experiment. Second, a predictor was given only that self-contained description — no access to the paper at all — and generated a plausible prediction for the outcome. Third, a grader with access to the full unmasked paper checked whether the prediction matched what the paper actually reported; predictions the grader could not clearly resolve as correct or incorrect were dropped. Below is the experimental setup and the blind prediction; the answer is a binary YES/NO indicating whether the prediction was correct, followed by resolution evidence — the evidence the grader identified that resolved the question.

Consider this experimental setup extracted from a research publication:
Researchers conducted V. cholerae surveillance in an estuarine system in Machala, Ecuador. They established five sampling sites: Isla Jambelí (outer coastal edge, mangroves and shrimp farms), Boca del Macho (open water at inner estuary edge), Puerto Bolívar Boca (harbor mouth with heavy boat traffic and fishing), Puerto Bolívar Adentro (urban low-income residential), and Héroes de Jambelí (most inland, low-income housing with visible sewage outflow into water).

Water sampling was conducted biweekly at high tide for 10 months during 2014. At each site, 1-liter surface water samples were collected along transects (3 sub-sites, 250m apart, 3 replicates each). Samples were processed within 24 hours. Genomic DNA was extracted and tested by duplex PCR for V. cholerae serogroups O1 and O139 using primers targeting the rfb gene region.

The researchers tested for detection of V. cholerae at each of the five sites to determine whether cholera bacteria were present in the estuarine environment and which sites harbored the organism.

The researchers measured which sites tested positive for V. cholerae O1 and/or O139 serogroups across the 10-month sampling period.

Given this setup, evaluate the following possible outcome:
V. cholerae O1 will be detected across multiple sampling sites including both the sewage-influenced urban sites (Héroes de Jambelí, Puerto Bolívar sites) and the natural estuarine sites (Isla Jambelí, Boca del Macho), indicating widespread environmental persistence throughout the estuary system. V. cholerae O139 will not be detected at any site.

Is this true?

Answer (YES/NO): NO